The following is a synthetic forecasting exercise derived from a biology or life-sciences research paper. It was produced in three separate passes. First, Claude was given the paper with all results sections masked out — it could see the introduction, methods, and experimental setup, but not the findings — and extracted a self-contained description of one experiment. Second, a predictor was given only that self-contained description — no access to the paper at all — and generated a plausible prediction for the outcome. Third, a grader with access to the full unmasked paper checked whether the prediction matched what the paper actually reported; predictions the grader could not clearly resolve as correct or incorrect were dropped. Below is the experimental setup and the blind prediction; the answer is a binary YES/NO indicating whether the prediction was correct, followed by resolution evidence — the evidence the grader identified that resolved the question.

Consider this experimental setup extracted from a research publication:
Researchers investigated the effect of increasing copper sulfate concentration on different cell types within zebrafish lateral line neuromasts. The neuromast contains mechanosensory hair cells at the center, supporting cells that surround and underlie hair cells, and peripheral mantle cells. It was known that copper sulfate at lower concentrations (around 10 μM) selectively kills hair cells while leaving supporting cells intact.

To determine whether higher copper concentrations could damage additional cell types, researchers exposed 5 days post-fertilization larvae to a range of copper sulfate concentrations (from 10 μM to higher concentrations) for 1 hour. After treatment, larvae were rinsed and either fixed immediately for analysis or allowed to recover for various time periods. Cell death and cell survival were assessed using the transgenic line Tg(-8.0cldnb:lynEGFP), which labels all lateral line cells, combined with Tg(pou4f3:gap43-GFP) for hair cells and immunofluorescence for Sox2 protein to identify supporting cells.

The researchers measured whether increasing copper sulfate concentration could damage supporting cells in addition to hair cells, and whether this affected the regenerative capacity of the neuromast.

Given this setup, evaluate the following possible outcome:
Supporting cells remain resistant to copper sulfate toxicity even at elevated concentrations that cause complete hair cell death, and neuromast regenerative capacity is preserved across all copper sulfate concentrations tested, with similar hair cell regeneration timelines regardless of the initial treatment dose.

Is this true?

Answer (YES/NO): NO